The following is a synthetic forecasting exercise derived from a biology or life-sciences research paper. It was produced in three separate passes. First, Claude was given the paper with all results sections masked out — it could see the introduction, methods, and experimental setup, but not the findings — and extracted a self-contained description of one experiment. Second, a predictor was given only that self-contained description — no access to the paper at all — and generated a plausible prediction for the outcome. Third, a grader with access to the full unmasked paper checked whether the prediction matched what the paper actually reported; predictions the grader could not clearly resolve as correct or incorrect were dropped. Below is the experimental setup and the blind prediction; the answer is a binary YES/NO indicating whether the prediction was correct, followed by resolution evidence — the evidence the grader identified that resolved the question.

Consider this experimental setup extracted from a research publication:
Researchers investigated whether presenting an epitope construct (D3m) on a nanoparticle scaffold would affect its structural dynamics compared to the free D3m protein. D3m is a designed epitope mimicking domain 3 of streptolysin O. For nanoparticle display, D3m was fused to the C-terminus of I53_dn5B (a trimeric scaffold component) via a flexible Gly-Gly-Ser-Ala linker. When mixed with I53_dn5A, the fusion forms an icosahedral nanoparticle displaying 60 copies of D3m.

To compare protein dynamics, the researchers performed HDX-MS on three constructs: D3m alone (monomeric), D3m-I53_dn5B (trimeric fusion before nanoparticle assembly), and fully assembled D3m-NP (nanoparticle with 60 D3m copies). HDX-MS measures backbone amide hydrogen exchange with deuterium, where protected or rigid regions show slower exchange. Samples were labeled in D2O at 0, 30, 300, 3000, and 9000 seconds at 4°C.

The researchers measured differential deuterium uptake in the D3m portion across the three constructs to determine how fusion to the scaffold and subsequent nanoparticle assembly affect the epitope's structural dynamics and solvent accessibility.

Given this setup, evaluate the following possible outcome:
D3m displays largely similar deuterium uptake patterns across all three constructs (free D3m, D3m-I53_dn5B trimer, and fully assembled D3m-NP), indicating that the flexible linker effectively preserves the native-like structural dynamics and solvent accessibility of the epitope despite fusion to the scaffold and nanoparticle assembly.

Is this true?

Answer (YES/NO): YES